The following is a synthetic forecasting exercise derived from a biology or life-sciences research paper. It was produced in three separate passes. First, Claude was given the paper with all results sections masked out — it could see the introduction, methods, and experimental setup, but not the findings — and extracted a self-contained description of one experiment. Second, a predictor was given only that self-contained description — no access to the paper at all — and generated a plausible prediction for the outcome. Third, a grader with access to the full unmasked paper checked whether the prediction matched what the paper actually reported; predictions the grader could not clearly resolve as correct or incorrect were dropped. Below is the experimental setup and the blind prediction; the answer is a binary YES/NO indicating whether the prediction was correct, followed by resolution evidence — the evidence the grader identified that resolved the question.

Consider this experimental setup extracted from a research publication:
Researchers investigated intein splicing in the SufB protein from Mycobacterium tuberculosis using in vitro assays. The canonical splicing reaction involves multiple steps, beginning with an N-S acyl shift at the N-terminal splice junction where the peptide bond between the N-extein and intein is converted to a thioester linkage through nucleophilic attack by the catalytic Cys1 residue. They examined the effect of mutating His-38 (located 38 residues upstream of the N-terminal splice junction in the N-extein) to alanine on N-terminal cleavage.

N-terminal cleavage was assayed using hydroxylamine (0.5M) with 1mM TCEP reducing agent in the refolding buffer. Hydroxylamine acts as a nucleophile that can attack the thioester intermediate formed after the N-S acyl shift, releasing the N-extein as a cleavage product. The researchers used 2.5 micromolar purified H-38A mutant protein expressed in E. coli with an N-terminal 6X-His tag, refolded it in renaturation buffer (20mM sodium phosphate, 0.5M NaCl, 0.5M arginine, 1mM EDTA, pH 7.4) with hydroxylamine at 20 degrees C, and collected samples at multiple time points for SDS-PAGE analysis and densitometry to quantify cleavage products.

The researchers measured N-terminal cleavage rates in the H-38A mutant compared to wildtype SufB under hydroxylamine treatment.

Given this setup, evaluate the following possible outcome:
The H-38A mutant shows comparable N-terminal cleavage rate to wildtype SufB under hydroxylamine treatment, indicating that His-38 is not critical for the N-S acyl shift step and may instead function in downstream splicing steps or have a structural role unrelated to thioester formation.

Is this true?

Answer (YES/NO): NO